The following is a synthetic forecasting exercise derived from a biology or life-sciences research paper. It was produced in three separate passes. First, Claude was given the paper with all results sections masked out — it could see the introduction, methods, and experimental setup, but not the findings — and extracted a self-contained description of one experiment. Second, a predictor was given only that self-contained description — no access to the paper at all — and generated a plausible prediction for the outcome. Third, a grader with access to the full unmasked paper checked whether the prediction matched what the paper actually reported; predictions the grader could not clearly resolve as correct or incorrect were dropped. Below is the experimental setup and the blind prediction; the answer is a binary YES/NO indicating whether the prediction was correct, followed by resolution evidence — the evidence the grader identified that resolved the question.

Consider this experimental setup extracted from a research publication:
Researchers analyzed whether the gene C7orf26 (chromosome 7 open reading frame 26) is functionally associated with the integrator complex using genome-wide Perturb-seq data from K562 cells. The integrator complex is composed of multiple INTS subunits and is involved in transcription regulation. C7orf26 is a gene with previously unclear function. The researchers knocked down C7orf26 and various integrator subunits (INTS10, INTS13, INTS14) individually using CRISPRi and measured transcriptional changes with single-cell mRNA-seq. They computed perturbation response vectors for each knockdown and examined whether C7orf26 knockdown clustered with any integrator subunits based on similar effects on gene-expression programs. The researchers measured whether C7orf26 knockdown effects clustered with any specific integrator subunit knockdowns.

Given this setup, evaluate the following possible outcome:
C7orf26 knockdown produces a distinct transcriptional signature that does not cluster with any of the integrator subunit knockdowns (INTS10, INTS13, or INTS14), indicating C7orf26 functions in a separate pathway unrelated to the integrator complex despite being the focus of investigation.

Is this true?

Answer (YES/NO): NO